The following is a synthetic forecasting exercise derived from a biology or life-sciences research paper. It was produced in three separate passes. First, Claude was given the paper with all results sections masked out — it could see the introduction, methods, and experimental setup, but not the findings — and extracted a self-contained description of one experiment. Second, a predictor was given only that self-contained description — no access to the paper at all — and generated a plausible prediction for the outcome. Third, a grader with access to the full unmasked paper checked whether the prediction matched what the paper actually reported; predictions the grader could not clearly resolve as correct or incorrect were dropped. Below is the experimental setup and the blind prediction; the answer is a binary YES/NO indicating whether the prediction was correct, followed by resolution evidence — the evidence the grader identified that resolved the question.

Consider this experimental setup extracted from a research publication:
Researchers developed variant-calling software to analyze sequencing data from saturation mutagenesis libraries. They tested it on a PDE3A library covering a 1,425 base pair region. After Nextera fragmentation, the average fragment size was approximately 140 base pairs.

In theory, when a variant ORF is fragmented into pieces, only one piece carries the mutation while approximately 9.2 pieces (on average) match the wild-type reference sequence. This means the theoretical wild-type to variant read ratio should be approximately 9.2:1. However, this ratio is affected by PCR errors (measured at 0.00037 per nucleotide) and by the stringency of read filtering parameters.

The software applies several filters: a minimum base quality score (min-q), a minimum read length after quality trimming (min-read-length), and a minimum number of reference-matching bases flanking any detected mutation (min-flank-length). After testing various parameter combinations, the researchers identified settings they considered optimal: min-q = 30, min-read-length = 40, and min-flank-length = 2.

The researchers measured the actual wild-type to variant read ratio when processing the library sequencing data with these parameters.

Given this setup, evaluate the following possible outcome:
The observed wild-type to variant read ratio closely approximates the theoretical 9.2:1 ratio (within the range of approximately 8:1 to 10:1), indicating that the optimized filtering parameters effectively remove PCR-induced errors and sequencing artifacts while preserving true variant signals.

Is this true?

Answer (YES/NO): NO